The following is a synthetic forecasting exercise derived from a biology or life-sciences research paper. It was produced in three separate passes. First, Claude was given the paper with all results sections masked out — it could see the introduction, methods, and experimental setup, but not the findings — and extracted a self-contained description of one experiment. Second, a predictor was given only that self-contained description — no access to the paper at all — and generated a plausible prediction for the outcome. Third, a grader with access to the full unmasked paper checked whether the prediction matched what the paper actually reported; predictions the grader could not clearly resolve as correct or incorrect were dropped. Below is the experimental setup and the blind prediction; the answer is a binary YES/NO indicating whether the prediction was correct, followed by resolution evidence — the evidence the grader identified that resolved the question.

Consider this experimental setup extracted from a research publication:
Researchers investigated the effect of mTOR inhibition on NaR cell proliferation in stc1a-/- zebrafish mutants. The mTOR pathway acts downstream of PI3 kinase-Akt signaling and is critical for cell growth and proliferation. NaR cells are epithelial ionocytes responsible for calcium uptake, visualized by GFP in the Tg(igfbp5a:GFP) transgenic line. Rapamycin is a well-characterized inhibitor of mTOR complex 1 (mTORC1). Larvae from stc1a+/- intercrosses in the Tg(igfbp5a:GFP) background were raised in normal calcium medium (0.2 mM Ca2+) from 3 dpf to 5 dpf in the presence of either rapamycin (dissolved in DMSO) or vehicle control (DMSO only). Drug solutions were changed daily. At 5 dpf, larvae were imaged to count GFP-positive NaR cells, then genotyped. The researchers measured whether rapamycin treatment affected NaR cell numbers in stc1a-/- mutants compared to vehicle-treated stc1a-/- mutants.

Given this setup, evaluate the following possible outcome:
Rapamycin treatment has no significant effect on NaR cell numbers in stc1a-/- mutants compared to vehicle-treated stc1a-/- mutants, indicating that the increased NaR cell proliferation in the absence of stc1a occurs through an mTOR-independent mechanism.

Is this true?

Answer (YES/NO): NO